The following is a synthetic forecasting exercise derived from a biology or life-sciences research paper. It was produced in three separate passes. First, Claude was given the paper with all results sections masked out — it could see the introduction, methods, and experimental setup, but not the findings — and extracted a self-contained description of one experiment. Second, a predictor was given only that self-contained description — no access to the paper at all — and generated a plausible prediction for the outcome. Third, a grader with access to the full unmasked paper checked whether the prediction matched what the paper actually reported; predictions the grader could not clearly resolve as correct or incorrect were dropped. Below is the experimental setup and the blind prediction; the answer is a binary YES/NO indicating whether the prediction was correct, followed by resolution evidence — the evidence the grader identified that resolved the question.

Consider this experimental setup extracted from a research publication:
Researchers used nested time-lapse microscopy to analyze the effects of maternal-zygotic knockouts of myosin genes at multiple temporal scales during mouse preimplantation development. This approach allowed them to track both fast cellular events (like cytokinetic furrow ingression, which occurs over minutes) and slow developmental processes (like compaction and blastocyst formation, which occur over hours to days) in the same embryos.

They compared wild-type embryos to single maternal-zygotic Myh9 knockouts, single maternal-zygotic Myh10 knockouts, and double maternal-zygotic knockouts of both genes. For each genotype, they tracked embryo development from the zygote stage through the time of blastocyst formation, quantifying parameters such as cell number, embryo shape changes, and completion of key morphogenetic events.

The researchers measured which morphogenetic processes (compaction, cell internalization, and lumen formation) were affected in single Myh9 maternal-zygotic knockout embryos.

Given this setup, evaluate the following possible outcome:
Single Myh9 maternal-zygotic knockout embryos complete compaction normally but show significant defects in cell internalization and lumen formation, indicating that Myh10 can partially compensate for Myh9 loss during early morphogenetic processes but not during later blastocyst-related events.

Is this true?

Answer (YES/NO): NO